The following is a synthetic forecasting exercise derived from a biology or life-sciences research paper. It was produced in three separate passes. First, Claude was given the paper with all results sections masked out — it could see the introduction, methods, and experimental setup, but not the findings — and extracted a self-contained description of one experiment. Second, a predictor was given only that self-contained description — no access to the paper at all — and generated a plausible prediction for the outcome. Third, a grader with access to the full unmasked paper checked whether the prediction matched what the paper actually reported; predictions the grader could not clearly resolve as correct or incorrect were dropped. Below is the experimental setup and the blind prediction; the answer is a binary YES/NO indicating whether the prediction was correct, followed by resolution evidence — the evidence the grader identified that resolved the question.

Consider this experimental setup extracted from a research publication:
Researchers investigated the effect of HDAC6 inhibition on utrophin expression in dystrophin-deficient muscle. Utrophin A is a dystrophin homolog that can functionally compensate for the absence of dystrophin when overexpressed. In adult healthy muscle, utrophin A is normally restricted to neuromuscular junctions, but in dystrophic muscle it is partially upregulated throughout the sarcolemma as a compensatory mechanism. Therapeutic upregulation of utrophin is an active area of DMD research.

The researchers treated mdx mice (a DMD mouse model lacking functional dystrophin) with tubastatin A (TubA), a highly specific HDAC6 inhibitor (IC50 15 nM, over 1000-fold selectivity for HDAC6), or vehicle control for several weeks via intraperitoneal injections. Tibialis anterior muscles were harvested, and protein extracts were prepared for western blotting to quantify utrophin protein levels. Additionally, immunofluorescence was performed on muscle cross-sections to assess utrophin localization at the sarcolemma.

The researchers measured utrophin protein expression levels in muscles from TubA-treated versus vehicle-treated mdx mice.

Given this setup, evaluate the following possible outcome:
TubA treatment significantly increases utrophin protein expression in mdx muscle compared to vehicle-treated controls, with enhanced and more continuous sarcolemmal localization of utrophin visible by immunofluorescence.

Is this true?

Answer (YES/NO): YES